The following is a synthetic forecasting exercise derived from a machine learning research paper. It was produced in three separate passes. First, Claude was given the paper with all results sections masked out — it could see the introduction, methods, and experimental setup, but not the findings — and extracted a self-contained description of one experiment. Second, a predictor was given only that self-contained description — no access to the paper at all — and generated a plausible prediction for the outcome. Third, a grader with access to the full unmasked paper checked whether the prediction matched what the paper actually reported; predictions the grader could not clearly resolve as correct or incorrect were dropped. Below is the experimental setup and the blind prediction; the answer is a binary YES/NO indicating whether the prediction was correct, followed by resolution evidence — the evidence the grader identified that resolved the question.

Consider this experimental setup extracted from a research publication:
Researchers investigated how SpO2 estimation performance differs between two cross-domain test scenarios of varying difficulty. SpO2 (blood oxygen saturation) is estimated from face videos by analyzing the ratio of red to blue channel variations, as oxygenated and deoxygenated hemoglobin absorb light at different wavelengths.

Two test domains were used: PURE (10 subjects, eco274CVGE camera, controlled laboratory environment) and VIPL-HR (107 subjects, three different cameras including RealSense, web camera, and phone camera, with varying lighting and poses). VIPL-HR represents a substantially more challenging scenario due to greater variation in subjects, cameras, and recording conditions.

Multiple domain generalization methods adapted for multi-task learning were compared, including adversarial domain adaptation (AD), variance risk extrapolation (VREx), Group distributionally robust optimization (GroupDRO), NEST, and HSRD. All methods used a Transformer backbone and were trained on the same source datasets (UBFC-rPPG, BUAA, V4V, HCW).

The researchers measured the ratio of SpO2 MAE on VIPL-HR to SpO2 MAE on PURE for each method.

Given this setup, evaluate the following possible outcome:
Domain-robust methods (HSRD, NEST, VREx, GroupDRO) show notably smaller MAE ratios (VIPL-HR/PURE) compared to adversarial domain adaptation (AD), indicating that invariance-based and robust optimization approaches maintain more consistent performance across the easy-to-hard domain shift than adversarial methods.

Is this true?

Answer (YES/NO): NO